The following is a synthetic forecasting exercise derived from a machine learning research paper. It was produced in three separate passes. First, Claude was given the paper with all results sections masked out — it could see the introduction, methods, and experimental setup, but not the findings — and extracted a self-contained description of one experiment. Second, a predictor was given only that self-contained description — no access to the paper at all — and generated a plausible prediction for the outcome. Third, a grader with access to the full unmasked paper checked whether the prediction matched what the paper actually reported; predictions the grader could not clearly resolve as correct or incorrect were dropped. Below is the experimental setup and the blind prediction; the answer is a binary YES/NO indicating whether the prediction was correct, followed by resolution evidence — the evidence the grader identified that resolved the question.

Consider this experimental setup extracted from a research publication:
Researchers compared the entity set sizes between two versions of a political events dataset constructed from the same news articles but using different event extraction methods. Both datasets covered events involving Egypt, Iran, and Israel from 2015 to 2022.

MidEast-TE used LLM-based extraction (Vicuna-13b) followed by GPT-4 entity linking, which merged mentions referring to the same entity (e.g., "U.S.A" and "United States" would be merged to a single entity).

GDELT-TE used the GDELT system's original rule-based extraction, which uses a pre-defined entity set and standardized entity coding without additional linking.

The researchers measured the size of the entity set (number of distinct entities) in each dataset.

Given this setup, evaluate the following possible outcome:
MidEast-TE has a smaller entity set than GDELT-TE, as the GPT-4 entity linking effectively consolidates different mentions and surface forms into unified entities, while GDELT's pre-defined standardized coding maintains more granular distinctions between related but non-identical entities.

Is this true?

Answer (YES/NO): NO